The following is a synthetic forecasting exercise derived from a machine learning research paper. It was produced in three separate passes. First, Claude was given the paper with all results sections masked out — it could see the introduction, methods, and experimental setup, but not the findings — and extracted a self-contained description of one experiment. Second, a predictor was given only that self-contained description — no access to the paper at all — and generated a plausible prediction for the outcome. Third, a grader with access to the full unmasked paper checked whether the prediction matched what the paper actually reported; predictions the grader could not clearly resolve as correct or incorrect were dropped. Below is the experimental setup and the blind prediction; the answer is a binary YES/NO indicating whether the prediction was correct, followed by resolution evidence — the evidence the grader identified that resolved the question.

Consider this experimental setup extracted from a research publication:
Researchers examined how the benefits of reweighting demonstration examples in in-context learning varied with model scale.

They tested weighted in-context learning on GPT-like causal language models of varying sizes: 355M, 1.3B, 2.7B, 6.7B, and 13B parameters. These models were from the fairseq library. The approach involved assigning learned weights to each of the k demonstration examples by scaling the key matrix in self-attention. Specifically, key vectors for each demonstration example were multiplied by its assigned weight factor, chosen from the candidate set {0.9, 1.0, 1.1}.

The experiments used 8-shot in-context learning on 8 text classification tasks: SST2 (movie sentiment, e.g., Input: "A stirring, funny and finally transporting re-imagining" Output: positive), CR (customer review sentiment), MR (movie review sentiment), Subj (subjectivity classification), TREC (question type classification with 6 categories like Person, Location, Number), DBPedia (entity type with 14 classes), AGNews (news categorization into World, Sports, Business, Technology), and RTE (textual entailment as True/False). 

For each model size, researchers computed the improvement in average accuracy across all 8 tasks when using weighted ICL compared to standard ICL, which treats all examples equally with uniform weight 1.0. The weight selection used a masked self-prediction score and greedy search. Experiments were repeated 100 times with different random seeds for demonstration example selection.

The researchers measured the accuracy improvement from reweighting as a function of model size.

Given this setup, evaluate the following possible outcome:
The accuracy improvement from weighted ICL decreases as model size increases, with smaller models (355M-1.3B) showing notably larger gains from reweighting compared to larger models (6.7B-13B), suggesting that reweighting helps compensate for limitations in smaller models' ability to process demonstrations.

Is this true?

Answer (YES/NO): YES